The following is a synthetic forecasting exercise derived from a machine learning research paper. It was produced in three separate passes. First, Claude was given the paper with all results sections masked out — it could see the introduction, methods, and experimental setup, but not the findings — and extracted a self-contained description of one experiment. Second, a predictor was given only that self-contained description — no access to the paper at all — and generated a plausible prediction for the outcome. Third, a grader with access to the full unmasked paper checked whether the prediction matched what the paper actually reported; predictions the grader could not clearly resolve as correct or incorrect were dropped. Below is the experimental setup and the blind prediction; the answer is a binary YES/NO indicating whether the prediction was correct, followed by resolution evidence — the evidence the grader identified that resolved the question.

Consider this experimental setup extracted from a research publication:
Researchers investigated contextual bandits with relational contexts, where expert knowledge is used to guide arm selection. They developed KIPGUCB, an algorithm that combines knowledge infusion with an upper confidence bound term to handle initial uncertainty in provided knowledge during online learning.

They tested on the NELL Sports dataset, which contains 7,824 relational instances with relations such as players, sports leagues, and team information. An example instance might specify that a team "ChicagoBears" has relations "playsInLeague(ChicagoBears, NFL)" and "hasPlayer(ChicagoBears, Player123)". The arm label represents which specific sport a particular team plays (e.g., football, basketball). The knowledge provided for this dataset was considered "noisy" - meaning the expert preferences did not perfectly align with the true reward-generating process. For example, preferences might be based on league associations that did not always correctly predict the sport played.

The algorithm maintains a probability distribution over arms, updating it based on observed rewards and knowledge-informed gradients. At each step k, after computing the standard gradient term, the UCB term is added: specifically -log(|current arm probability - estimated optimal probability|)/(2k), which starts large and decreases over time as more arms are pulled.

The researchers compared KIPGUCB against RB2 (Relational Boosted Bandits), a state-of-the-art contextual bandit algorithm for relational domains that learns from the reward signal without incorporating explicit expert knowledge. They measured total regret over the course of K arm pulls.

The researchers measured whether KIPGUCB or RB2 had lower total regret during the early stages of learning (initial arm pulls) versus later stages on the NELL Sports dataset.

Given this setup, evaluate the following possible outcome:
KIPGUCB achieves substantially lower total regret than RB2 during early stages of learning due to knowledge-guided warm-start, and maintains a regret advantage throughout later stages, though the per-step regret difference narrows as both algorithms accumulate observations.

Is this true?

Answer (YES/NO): NO